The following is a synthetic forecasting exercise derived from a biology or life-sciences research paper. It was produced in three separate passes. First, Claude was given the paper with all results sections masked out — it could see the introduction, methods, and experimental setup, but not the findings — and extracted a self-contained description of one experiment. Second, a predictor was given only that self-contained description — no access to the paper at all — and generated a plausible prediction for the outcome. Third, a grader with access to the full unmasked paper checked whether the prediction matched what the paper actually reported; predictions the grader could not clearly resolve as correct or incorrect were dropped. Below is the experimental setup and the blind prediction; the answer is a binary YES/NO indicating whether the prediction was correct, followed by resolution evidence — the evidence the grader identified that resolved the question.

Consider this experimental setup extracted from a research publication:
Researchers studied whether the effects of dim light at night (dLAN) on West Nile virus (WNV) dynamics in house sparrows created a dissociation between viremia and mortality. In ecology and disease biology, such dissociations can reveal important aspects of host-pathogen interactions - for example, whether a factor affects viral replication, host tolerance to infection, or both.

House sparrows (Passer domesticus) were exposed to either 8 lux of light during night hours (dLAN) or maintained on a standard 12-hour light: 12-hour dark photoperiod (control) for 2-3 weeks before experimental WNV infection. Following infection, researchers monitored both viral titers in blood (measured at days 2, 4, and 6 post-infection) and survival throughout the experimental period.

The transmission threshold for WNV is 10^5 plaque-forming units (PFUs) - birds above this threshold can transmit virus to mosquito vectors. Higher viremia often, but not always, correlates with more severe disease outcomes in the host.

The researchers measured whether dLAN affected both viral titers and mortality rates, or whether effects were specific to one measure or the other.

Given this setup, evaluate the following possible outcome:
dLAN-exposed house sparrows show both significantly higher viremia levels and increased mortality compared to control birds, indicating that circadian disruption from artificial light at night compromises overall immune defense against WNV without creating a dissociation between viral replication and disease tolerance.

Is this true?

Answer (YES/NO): NO